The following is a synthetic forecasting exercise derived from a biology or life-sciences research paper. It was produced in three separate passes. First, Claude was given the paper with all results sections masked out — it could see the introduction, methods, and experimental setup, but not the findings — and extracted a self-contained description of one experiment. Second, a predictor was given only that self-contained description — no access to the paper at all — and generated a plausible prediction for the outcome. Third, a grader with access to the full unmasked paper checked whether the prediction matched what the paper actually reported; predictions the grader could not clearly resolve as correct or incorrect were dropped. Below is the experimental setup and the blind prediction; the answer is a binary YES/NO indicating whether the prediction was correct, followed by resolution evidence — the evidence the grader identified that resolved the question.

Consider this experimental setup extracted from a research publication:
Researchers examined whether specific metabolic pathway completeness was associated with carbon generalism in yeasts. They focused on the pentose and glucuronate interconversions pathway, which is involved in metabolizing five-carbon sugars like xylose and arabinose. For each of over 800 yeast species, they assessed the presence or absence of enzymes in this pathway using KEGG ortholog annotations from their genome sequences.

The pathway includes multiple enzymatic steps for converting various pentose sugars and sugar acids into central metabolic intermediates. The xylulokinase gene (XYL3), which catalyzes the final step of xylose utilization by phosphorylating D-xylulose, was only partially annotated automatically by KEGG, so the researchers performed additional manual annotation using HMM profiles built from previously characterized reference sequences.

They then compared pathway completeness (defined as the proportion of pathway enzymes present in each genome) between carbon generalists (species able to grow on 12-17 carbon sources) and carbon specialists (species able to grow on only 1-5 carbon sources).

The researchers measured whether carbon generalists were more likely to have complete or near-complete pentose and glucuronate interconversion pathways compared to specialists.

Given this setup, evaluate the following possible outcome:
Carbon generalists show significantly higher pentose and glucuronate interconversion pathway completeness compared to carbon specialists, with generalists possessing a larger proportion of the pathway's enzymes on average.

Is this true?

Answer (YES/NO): YES